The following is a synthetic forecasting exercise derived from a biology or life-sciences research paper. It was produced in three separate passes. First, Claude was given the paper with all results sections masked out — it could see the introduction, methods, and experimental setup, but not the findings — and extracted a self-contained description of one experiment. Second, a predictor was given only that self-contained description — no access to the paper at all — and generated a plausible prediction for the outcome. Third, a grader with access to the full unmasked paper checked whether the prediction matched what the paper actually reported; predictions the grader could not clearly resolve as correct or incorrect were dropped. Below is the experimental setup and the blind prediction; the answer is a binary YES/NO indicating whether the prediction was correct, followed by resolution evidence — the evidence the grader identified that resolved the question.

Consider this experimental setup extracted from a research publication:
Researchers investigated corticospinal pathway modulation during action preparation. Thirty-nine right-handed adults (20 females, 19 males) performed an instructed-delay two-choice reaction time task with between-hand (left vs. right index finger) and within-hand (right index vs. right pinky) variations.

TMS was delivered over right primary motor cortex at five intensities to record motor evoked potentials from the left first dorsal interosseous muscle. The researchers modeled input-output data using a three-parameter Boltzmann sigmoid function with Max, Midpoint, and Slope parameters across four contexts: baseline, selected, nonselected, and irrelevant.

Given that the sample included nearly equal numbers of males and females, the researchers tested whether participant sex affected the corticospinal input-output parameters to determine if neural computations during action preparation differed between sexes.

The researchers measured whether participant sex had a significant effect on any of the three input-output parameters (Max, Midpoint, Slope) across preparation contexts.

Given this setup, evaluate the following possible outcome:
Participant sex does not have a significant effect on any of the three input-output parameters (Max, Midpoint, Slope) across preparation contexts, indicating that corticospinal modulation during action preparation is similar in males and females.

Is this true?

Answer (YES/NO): YES